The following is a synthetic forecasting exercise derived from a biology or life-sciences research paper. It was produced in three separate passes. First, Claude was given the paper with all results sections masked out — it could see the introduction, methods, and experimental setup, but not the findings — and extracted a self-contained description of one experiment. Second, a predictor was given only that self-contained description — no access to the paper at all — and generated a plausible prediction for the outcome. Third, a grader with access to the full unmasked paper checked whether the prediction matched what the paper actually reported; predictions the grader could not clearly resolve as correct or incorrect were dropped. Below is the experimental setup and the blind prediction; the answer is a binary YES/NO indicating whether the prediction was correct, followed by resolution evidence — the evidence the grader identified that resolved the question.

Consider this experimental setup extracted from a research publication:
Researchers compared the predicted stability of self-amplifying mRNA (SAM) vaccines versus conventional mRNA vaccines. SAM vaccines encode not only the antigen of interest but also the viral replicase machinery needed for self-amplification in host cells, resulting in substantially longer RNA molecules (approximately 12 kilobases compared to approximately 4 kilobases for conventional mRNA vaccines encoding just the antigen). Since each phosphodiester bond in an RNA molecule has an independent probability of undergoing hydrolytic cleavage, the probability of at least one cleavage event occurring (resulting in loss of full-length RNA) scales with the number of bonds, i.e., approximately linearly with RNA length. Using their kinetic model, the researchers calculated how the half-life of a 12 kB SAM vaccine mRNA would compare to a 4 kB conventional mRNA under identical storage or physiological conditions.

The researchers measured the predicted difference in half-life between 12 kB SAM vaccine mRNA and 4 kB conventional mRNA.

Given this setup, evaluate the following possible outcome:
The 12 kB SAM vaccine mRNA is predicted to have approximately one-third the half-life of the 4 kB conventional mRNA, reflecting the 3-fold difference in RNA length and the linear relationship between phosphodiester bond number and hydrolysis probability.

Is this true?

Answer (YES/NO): YES